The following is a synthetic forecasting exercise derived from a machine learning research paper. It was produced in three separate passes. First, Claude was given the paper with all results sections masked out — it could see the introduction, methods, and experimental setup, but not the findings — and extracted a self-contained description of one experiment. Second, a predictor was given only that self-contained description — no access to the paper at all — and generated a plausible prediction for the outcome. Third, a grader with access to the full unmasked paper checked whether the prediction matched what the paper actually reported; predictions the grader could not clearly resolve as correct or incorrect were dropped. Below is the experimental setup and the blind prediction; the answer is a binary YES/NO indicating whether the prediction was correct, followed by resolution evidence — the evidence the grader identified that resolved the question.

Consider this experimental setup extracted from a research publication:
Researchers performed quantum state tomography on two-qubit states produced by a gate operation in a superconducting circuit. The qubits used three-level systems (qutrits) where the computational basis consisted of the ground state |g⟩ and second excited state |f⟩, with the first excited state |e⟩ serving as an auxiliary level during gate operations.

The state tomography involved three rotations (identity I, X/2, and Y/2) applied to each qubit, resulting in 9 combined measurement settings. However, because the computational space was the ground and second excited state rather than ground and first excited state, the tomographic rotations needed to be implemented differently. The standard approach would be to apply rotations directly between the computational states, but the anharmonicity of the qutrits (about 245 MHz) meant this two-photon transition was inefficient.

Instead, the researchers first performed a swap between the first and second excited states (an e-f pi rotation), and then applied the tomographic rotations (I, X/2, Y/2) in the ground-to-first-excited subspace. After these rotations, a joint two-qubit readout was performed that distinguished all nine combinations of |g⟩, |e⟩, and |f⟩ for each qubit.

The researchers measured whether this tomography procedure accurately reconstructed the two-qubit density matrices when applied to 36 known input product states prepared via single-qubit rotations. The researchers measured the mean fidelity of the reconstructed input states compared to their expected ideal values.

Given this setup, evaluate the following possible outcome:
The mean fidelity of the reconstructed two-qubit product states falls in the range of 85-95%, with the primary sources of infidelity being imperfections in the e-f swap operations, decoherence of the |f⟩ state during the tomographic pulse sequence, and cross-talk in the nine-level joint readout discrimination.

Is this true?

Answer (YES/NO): NO